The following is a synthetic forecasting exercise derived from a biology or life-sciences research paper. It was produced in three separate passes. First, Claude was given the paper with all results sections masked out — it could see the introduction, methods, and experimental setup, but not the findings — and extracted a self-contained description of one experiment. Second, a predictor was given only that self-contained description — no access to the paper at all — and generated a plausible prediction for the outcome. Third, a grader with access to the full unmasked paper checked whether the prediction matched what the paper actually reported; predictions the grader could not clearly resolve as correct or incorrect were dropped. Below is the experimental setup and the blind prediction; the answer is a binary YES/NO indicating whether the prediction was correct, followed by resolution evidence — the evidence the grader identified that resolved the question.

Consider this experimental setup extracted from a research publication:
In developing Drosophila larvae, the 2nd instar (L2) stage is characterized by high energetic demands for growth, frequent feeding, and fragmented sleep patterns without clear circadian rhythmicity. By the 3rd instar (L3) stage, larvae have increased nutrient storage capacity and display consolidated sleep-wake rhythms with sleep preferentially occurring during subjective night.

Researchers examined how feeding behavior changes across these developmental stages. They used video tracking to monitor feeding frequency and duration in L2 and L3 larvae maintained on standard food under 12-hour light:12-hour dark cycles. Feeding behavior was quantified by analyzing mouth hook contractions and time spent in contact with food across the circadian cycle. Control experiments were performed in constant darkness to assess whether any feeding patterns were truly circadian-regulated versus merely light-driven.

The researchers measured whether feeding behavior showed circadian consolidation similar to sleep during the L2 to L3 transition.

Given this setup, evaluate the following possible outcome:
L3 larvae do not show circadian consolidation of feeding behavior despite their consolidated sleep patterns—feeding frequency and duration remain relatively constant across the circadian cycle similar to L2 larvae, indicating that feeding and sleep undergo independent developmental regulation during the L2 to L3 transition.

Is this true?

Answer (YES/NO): NO